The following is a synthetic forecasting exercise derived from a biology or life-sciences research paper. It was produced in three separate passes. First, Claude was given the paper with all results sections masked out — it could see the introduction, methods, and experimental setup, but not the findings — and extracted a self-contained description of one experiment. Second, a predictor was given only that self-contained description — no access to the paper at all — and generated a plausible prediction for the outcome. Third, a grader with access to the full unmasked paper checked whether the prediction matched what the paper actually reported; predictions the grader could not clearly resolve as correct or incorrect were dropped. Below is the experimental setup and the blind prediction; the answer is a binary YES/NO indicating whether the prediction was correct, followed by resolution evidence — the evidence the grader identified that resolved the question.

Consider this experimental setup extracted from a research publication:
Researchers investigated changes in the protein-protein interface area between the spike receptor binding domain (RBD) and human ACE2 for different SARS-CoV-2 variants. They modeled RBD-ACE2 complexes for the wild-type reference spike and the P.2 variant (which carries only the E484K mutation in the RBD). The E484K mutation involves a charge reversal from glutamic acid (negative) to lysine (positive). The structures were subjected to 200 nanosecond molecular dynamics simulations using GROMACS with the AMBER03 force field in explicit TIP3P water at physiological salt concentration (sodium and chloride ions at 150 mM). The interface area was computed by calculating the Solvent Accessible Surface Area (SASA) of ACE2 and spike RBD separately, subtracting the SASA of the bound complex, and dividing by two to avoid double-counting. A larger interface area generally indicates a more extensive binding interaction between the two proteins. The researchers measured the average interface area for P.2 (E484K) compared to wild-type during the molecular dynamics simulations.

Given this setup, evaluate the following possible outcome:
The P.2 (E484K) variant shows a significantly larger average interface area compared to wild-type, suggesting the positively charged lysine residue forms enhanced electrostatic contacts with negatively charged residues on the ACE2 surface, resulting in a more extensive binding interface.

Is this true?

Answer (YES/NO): NO